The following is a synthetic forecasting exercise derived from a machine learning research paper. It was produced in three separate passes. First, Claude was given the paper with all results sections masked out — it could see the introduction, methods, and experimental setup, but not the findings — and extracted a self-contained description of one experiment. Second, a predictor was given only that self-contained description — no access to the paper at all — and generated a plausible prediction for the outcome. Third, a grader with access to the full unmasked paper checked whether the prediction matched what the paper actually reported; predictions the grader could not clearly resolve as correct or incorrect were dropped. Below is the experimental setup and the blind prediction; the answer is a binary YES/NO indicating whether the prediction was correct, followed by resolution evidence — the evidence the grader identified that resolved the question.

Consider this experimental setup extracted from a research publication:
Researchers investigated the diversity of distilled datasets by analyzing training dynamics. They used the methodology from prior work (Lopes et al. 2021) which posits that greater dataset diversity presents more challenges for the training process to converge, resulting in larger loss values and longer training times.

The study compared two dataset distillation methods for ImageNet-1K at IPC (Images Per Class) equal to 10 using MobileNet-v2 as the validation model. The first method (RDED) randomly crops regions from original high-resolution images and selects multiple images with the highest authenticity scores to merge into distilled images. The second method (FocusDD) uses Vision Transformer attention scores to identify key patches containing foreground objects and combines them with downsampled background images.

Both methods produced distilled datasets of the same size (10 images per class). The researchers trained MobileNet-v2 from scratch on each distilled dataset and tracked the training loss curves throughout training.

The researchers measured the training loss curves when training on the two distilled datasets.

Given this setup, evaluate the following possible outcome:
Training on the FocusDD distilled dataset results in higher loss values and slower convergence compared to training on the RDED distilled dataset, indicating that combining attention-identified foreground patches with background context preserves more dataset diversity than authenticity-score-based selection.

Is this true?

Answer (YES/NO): YES